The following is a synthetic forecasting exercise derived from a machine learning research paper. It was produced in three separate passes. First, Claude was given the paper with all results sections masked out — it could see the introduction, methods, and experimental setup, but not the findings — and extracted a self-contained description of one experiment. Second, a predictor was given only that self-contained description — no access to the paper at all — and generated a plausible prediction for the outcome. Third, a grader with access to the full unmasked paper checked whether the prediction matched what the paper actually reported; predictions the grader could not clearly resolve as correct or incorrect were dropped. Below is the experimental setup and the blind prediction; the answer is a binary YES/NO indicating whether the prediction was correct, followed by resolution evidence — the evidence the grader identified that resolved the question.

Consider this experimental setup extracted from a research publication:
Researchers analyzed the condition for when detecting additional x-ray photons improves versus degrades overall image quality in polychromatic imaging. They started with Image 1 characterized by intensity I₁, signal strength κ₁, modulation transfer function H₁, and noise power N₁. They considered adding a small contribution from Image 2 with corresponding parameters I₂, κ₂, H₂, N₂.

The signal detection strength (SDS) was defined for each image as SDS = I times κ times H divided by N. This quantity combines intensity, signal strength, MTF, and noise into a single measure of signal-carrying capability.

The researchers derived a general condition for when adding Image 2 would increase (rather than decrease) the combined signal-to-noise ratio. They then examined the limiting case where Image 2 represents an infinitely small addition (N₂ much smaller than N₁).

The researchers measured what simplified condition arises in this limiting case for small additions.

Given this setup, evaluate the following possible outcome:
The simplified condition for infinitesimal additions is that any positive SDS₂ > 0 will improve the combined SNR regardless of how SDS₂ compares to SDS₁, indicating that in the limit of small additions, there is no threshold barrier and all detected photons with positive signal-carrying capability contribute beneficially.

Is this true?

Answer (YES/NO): NO